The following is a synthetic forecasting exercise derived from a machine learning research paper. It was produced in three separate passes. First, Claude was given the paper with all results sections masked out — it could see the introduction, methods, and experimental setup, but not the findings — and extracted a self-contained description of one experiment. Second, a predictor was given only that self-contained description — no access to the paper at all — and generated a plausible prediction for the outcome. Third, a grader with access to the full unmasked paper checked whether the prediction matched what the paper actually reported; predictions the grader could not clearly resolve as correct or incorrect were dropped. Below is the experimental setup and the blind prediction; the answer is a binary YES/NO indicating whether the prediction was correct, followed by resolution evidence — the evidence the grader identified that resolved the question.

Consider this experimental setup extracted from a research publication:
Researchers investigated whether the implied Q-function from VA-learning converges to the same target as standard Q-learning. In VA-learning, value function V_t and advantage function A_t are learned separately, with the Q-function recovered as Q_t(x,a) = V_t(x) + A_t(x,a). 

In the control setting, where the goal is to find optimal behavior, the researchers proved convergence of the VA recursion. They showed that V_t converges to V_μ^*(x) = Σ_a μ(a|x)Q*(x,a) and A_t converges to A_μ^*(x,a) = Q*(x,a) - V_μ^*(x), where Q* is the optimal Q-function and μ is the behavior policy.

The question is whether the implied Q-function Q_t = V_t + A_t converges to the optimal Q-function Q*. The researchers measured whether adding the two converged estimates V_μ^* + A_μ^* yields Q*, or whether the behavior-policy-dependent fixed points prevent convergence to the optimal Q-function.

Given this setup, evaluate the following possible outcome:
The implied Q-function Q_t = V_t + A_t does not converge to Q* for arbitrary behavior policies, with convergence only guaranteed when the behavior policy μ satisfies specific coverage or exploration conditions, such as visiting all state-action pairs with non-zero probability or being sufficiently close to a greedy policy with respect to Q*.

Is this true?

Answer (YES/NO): NO